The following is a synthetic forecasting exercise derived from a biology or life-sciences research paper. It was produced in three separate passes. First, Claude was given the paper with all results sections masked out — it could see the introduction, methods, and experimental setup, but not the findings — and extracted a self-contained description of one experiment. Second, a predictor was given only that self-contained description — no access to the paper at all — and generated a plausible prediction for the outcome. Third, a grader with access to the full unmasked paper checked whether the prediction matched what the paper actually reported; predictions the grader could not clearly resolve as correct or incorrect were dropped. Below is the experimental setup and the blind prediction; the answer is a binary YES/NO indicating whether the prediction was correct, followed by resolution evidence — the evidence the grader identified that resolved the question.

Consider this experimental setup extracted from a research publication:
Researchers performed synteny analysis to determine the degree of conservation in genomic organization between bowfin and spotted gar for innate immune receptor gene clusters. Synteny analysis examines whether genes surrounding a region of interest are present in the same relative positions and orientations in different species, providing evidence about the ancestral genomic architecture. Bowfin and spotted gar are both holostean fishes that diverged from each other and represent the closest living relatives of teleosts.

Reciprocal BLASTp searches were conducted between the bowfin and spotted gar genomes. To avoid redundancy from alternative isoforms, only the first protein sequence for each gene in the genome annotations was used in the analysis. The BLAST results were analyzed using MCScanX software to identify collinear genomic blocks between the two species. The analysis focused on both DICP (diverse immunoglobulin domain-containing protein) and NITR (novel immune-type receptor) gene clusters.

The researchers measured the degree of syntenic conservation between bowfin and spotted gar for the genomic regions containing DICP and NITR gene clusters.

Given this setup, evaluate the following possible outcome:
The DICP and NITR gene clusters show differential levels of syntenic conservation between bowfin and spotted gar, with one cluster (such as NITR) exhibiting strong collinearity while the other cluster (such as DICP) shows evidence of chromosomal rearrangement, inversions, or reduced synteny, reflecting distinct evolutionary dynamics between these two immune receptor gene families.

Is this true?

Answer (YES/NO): NO